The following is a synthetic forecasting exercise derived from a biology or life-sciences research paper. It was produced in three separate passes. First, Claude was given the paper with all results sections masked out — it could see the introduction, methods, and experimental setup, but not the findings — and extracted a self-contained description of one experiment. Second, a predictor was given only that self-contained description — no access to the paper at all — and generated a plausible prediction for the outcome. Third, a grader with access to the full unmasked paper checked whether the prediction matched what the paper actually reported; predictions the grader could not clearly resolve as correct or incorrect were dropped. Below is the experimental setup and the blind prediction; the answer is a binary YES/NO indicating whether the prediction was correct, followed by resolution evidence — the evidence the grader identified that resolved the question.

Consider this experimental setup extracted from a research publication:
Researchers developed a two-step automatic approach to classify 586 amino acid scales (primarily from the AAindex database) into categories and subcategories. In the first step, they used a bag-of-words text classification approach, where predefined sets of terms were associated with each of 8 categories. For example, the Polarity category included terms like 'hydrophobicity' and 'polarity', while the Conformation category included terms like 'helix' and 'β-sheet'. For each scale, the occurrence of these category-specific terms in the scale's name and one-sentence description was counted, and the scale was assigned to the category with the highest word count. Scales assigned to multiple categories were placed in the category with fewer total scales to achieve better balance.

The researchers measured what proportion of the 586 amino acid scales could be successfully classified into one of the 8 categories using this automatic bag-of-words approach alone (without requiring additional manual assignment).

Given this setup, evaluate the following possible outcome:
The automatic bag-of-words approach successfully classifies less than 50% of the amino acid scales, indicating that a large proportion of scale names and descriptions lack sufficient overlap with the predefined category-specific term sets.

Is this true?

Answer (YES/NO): NO